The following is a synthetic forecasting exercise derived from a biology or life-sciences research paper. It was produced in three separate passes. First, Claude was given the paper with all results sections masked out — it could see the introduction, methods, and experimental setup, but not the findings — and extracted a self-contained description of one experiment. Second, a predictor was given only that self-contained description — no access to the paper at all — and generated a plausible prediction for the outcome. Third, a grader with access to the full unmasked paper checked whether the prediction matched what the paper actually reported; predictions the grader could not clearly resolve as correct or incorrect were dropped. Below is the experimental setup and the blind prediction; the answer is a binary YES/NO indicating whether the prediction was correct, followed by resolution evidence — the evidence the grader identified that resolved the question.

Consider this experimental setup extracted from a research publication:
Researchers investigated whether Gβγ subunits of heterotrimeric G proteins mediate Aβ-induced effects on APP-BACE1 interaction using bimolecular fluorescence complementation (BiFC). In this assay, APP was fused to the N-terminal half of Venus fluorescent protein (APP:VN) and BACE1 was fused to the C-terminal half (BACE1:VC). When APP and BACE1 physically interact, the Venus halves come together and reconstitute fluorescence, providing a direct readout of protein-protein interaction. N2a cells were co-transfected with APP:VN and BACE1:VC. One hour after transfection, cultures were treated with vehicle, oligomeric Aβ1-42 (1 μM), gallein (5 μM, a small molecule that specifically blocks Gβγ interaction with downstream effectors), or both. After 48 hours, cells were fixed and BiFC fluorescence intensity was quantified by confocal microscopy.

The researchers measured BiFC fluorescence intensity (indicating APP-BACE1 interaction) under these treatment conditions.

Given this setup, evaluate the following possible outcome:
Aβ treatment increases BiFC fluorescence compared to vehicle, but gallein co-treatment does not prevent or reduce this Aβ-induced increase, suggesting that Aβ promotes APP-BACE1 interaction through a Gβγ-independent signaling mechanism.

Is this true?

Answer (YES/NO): NO